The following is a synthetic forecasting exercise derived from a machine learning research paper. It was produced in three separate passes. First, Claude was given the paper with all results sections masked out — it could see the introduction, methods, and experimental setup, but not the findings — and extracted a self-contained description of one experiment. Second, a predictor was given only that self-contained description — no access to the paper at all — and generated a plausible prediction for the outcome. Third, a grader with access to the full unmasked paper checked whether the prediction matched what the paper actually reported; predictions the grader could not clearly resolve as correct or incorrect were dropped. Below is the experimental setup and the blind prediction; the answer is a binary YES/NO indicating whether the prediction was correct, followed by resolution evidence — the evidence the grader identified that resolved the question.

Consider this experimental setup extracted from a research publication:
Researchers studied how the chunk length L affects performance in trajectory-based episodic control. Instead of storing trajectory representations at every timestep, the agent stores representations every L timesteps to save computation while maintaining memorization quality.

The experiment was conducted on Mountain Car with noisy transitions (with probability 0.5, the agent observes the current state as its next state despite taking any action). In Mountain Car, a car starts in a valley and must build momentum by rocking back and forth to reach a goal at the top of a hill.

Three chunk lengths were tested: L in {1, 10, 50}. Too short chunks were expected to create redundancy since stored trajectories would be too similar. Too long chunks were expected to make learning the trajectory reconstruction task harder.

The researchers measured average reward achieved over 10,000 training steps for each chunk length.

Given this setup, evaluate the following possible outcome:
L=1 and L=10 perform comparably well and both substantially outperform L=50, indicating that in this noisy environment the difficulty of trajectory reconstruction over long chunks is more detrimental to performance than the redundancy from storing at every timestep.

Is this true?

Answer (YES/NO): NO